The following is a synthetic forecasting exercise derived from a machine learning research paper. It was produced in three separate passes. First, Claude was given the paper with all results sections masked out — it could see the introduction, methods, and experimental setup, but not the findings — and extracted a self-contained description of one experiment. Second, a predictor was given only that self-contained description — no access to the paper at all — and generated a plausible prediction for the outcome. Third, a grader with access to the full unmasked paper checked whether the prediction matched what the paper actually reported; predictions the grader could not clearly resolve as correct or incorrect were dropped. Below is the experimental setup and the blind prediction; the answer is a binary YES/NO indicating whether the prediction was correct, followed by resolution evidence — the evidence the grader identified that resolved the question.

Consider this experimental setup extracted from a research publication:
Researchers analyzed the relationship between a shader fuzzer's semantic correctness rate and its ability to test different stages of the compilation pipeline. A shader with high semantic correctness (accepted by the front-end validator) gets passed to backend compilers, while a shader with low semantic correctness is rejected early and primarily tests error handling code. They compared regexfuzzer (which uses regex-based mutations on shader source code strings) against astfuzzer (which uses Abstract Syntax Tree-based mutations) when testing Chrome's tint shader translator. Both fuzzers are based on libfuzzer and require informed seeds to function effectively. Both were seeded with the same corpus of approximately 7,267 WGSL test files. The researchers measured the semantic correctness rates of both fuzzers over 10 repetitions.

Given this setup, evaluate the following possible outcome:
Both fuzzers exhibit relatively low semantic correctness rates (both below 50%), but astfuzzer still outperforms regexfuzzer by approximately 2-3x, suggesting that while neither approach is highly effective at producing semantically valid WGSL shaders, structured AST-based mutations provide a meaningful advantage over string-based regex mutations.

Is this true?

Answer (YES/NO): NO